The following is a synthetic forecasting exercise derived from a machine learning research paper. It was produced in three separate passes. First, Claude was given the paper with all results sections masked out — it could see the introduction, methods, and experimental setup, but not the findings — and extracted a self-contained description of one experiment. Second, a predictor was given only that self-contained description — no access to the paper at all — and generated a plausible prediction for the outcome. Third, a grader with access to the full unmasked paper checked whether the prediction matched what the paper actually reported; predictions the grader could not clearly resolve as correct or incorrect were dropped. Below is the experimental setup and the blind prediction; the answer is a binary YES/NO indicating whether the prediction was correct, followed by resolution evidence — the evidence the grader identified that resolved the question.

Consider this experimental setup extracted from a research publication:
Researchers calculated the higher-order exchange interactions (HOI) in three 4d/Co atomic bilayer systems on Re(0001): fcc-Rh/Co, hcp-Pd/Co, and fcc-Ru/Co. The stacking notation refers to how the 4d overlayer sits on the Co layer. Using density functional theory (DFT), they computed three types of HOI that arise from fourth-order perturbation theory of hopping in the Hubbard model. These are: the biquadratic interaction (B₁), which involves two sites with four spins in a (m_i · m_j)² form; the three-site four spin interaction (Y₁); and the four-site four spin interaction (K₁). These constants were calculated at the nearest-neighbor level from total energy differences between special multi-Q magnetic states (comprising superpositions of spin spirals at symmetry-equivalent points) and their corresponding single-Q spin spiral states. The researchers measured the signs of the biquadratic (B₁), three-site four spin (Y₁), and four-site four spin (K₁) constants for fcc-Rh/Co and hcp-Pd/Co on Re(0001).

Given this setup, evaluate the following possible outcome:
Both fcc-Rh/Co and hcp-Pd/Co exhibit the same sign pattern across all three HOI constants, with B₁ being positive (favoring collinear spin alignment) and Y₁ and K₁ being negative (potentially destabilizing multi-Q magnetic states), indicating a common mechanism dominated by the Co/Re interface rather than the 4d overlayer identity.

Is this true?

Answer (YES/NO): YES